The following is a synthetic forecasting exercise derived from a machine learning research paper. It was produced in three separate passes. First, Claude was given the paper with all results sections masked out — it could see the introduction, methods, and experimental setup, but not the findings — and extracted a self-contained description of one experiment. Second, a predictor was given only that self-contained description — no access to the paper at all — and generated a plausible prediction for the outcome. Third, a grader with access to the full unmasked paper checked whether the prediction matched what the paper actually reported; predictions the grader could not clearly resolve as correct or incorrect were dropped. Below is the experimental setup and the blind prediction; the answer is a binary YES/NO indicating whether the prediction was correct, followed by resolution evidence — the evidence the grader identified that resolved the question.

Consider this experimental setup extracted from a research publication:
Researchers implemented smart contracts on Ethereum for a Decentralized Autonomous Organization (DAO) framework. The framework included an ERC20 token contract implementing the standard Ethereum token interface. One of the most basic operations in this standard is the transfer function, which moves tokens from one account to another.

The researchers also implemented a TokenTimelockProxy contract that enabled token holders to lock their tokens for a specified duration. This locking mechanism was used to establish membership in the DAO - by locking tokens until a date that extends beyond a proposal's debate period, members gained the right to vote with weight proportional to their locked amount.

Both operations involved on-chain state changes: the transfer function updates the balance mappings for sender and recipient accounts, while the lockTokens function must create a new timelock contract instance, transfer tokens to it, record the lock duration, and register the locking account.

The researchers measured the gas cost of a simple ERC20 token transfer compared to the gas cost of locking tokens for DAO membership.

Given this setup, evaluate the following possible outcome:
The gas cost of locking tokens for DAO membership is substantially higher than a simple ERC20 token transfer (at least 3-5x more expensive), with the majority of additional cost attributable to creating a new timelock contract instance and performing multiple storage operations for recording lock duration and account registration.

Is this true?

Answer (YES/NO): YES